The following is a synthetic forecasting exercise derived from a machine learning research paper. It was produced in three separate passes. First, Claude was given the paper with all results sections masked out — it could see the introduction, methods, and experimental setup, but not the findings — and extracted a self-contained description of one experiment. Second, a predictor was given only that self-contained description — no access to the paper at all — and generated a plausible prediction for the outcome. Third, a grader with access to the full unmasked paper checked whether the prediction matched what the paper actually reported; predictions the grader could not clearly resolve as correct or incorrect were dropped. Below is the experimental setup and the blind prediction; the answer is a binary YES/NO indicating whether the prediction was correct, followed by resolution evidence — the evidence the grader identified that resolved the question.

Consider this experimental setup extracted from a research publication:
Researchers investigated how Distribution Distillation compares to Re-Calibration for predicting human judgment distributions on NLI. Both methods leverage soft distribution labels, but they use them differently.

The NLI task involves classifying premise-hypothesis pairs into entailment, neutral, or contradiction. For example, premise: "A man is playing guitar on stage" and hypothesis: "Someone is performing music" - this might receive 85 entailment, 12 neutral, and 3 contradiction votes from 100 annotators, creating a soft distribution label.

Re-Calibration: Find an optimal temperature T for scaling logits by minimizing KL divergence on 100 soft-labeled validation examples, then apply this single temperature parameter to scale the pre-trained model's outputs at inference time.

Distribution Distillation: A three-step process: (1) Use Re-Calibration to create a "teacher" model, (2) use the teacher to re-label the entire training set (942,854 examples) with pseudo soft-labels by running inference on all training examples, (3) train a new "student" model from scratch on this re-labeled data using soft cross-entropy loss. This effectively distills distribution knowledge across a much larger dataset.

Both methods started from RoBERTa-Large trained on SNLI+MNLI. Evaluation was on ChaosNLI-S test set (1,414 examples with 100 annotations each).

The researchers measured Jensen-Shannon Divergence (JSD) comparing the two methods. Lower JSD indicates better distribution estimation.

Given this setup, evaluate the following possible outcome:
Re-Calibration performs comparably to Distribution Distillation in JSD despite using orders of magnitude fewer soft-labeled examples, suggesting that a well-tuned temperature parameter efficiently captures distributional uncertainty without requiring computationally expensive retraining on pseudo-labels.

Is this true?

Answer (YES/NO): YES